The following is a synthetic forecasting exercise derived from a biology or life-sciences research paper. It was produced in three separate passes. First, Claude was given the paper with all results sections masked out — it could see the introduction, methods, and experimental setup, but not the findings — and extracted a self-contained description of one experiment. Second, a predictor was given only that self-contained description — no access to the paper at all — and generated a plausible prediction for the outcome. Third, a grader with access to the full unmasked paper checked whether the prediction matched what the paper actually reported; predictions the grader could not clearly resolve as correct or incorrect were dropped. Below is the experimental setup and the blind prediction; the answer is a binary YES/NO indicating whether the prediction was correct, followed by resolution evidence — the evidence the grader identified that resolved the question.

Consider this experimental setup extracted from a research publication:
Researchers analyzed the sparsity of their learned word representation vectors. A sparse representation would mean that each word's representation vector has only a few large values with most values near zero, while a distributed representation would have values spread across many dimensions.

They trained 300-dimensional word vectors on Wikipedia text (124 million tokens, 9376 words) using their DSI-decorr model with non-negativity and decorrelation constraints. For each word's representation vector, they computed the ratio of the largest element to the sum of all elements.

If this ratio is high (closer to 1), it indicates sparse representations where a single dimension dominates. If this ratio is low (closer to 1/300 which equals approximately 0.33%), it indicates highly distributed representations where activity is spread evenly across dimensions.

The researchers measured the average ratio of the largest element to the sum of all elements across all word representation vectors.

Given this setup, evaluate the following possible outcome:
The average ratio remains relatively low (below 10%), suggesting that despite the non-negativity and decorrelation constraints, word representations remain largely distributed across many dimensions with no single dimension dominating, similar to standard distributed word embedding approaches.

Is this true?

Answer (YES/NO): YES